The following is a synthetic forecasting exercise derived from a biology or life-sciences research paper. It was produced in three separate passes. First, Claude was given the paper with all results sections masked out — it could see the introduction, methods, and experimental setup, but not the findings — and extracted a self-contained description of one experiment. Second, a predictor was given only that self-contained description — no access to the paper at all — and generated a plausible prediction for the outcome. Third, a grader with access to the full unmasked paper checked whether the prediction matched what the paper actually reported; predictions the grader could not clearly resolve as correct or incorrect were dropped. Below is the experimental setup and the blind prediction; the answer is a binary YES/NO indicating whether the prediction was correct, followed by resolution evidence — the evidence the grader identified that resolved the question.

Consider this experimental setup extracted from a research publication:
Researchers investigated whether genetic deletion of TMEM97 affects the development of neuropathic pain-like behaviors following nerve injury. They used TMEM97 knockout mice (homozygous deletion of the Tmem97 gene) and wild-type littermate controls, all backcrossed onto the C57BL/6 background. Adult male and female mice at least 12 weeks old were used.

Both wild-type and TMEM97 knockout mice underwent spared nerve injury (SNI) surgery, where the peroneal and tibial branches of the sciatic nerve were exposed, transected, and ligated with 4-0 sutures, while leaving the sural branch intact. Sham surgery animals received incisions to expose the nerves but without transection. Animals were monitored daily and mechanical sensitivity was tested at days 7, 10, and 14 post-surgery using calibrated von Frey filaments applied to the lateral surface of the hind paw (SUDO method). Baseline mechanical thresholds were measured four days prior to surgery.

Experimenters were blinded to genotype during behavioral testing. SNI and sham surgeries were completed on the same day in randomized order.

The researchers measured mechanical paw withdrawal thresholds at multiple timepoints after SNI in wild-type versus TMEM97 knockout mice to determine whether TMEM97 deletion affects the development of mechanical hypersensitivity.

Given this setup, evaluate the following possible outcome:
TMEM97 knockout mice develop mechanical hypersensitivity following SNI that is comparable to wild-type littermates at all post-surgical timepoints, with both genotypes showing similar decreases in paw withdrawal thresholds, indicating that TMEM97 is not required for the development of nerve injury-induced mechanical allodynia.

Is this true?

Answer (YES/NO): YES